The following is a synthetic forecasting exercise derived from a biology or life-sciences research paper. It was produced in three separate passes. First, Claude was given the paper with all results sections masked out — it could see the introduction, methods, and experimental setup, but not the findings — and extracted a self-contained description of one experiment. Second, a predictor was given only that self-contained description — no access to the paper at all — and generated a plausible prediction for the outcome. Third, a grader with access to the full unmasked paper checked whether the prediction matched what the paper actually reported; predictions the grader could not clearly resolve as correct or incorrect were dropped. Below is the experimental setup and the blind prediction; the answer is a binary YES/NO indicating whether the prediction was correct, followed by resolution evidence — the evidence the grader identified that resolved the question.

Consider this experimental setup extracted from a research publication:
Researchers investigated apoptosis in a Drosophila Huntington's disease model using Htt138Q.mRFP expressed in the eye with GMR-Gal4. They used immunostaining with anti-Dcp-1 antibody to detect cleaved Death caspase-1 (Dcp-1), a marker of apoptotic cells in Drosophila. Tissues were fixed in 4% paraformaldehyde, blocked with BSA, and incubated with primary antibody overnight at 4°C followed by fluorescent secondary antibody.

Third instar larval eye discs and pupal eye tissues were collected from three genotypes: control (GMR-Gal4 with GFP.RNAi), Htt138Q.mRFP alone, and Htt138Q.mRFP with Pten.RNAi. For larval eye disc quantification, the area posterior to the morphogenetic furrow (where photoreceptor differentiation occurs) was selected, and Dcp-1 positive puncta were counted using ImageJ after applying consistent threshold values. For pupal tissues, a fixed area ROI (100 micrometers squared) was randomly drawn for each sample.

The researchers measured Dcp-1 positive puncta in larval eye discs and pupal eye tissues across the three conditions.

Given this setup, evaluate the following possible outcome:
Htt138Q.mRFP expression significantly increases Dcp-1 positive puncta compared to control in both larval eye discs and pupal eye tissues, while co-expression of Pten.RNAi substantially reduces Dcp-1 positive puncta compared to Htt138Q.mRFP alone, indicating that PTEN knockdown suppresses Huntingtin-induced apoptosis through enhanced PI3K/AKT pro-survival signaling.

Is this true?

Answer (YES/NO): YES